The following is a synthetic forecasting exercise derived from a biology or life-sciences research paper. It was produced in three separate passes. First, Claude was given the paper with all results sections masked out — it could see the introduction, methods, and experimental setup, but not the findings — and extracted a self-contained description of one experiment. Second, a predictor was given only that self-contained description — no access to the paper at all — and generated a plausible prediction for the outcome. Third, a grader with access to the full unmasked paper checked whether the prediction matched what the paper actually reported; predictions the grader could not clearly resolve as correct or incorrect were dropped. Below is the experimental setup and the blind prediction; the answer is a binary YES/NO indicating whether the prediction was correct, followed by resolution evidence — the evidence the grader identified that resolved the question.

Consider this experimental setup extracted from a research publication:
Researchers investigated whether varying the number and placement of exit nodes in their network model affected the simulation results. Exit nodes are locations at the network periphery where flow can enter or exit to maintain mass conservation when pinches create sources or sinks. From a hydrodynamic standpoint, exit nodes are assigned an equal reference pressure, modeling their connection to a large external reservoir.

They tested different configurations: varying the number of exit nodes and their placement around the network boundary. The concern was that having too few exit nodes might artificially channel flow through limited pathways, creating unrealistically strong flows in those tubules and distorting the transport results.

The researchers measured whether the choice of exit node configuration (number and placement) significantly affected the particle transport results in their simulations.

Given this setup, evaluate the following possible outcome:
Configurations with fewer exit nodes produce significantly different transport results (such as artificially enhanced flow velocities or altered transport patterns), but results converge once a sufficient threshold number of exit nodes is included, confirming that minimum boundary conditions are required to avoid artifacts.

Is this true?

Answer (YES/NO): YES